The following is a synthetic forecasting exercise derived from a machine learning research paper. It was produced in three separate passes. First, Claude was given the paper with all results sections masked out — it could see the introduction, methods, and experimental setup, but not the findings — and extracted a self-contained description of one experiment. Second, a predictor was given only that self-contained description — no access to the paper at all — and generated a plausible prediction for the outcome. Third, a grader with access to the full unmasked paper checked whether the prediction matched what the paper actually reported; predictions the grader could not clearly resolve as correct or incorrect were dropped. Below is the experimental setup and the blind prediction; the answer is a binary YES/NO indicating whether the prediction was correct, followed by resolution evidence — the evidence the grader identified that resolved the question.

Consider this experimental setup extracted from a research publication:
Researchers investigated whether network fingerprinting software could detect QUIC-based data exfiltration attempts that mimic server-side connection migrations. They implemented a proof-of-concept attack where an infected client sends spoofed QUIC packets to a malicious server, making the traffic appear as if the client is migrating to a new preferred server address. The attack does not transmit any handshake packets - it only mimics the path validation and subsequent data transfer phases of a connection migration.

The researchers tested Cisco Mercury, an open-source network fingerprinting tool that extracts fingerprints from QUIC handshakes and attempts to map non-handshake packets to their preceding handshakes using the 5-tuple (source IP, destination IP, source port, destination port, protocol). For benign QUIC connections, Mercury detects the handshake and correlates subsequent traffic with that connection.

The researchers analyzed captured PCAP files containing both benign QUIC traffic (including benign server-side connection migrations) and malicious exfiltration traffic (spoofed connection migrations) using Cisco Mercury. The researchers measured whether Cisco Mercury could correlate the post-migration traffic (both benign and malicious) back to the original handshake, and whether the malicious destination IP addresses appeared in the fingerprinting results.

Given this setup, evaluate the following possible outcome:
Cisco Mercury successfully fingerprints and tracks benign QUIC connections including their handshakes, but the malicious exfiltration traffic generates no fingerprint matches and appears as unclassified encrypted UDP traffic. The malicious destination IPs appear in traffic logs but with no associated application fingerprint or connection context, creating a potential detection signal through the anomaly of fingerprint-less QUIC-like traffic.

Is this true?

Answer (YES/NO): NO